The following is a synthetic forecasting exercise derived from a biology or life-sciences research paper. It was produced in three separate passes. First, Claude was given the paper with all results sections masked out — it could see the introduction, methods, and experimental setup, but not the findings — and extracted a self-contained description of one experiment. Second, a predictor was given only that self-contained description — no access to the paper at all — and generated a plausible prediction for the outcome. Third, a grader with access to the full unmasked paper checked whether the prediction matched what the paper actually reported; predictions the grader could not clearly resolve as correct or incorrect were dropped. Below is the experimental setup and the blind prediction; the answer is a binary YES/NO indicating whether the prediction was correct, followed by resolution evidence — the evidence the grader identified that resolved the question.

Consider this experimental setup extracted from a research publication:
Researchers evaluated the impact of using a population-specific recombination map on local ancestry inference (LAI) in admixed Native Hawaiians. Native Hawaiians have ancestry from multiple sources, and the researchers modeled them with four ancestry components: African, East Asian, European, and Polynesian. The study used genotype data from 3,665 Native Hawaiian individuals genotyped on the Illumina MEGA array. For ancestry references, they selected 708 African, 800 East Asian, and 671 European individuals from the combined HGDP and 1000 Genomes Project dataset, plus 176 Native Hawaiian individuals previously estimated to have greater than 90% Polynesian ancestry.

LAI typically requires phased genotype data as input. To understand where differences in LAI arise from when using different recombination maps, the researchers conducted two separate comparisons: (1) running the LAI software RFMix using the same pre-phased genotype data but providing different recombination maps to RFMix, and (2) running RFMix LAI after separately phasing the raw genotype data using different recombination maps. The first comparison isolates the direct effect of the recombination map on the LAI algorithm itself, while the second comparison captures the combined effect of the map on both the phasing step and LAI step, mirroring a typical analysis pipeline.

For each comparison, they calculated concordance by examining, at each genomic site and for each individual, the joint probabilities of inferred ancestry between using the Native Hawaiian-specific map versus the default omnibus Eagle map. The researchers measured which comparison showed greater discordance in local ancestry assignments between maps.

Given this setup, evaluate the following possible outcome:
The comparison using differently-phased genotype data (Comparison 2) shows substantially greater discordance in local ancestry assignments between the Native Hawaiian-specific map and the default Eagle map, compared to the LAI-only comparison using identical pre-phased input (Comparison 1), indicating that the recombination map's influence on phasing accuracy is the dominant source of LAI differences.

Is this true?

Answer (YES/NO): NO